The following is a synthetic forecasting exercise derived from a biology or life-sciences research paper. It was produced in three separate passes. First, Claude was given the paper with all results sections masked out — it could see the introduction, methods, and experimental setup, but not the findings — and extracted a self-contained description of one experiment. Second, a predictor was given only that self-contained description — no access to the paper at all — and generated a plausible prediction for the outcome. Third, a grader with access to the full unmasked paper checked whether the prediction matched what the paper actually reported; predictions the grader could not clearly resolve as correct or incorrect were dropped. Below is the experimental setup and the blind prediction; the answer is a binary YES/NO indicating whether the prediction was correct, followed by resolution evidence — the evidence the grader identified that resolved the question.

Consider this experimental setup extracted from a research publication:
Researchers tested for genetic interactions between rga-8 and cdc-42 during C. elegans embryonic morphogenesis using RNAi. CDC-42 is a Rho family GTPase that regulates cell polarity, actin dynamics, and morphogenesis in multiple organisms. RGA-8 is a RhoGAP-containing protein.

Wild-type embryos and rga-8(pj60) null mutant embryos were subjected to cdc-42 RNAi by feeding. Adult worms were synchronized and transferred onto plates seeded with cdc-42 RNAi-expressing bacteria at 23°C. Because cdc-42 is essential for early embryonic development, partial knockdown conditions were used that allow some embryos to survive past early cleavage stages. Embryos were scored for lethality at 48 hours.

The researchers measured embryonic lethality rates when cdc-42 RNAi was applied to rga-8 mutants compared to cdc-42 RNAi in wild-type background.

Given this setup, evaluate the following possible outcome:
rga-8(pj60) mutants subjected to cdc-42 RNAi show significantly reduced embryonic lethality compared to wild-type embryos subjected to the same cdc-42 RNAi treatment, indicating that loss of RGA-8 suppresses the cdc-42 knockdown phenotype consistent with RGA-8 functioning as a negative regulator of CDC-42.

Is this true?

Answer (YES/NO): YES